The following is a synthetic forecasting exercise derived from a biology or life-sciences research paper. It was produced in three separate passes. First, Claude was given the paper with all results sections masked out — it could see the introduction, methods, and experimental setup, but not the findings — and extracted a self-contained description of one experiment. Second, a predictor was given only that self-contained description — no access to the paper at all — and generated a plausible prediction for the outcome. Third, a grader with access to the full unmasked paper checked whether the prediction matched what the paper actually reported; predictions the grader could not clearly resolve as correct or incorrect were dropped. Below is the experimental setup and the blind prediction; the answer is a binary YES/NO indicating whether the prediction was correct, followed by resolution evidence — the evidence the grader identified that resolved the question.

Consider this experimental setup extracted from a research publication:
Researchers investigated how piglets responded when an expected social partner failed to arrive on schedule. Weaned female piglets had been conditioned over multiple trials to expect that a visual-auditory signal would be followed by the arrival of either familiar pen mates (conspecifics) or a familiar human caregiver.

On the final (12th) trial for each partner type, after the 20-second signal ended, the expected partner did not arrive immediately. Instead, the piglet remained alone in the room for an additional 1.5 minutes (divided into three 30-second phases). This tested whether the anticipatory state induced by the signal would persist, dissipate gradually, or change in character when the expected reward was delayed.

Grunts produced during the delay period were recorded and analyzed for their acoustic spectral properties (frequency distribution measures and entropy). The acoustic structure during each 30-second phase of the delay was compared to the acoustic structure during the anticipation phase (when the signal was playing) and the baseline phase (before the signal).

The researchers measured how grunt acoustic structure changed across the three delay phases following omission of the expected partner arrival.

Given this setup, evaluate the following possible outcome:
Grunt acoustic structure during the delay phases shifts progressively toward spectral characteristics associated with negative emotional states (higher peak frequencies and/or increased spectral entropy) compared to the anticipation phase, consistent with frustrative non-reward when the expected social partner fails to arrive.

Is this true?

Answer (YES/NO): NO